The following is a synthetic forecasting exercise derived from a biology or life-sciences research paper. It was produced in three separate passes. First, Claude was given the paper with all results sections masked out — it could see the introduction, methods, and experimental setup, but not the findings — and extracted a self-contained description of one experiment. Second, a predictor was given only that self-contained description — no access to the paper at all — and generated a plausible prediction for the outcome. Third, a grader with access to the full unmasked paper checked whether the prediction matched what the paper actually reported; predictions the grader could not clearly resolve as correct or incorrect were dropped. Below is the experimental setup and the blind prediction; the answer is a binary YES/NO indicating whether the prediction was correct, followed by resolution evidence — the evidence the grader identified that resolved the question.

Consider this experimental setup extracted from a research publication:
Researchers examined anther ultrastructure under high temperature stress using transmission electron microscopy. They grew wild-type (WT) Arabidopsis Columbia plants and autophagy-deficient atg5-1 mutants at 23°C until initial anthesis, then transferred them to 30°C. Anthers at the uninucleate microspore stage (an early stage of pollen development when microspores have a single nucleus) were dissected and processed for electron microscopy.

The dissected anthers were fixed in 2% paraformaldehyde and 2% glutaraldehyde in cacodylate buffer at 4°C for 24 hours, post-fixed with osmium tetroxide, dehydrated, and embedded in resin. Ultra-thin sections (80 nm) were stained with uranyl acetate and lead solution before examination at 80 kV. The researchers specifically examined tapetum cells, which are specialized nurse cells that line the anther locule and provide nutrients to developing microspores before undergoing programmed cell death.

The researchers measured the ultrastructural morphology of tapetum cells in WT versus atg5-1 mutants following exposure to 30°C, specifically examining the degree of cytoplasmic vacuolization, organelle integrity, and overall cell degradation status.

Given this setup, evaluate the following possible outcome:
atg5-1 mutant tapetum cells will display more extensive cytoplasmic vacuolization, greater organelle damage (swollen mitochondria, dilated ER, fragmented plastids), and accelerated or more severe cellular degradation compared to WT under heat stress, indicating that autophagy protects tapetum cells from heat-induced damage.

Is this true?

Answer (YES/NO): NO